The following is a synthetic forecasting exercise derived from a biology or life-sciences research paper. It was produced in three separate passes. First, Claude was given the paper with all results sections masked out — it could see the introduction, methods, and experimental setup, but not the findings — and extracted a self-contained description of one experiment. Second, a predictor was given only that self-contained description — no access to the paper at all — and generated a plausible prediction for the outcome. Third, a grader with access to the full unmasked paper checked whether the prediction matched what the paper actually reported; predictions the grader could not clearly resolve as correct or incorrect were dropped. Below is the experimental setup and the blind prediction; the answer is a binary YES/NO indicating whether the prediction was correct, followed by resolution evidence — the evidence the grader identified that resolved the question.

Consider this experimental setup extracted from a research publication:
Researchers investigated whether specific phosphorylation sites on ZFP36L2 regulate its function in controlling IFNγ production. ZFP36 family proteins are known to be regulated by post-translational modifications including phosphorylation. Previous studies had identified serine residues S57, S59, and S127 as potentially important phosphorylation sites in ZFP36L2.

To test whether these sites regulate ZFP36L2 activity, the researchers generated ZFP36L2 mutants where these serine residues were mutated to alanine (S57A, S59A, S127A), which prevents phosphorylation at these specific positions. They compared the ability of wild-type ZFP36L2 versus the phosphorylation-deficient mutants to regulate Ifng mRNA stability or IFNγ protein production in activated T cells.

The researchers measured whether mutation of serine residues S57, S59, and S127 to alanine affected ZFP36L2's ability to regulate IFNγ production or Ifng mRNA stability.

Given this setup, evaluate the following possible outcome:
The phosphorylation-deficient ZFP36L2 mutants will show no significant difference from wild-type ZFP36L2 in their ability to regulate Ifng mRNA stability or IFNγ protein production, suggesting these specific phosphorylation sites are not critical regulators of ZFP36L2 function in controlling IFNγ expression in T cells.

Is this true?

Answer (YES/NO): YES